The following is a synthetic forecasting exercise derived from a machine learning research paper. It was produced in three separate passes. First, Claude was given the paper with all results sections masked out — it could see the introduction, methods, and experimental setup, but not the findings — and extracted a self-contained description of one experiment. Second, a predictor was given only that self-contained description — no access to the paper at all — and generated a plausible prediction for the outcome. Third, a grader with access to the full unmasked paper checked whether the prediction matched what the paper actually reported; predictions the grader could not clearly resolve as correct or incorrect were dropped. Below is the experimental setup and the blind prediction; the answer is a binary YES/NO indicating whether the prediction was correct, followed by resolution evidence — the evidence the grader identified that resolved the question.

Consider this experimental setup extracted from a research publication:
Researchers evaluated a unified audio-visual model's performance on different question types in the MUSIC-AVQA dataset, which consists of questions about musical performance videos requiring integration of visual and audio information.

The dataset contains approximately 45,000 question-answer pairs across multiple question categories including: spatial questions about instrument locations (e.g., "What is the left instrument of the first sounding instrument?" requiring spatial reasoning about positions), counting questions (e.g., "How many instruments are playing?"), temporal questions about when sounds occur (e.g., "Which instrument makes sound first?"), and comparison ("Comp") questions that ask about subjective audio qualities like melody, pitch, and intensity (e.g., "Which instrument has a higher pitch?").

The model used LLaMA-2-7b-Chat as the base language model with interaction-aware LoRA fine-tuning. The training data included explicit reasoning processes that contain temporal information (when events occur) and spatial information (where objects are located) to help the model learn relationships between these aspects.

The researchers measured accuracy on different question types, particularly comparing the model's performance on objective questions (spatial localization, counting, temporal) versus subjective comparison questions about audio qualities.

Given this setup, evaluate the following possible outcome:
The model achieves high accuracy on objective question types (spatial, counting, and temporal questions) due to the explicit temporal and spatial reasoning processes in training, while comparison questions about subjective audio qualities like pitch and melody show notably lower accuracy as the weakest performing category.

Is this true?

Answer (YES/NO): YES